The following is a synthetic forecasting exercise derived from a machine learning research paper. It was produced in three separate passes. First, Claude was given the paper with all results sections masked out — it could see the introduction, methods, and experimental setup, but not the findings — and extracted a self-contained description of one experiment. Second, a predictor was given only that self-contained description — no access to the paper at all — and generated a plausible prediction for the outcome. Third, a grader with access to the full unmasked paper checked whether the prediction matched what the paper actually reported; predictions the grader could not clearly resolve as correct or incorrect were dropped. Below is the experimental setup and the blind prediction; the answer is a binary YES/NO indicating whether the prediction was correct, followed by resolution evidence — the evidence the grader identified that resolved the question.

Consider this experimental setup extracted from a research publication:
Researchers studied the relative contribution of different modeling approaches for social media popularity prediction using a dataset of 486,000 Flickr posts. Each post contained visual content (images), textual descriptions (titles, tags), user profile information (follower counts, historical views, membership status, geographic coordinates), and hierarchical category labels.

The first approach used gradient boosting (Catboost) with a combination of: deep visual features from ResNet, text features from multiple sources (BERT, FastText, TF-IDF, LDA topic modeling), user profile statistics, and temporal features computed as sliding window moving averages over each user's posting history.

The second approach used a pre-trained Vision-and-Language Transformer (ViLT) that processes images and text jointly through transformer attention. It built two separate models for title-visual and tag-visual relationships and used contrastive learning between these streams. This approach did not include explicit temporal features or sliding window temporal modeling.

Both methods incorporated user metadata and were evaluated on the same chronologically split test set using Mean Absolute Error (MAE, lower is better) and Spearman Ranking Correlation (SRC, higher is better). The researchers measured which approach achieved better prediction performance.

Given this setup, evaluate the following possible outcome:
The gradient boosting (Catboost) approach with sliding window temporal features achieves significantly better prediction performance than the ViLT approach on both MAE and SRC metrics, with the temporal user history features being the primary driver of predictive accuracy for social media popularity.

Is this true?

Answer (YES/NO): NO